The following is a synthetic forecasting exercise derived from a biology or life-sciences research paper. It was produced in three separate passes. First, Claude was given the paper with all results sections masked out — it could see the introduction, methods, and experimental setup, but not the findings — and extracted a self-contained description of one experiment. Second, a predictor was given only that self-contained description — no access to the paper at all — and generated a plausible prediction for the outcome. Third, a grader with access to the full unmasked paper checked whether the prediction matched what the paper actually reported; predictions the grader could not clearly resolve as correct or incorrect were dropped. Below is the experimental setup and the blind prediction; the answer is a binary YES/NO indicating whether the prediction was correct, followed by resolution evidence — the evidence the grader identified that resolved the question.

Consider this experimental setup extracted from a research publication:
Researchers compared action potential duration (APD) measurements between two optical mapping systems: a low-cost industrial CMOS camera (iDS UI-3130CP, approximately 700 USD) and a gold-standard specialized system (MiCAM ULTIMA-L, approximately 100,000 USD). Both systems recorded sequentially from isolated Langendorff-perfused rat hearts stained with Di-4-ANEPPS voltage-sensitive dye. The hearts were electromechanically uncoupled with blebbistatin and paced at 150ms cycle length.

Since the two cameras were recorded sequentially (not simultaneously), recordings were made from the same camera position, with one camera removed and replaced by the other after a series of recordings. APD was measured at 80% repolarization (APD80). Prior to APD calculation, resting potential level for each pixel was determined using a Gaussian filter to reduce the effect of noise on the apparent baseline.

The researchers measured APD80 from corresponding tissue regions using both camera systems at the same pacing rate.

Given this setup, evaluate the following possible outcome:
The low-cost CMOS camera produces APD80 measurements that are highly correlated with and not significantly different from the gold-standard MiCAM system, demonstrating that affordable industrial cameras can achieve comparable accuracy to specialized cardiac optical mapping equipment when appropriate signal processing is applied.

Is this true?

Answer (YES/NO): YES